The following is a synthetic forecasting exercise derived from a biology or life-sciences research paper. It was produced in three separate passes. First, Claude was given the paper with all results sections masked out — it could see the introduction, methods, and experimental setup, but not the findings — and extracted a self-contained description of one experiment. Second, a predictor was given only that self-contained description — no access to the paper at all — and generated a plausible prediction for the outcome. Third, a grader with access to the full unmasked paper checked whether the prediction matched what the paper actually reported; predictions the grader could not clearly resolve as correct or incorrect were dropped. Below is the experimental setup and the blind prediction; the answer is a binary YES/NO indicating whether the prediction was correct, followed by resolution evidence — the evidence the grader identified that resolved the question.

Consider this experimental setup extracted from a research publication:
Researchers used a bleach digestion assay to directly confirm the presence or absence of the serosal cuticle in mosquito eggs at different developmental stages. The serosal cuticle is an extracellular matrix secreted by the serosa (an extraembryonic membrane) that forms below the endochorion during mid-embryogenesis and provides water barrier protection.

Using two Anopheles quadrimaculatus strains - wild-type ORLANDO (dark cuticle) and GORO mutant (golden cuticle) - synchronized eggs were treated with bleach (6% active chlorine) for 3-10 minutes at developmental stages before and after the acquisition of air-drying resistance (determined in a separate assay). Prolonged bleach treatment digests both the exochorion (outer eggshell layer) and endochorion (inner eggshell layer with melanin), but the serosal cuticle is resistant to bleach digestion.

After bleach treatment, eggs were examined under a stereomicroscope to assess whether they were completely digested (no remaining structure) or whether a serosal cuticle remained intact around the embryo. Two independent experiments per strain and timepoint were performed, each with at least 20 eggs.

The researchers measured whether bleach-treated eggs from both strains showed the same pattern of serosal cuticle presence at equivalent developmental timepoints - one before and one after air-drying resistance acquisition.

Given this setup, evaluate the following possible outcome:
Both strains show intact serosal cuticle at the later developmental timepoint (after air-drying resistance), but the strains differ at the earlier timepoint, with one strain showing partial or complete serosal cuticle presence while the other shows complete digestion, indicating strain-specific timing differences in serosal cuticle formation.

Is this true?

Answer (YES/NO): NO